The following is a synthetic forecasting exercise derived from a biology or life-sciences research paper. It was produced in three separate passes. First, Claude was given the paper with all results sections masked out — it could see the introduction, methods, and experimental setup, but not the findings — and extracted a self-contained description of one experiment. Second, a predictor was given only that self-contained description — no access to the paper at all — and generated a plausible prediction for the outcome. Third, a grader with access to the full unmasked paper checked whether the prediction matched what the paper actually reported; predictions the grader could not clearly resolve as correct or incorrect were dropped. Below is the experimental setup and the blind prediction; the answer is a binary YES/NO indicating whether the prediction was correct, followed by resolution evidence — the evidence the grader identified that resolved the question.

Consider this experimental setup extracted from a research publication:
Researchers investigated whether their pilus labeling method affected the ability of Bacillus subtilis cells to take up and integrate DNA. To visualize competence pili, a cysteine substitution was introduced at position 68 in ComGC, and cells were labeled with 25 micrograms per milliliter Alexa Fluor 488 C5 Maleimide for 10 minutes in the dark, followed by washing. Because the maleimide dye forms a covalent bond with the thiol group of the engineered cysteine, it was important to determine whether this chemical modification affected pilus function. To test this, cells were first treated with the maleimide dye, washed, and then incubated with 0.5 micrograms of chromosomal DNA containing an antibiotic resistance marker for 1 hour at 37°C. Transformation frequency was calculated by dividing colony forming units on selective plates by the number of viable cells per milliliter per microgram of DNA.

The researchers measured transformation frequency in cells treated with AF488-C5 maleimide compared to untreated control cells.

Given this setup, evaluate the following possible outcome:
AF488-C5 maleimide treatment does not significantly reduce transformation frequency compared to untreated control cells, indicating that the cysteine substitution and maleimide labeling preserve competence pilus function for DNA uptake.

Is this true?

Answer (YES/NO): YES